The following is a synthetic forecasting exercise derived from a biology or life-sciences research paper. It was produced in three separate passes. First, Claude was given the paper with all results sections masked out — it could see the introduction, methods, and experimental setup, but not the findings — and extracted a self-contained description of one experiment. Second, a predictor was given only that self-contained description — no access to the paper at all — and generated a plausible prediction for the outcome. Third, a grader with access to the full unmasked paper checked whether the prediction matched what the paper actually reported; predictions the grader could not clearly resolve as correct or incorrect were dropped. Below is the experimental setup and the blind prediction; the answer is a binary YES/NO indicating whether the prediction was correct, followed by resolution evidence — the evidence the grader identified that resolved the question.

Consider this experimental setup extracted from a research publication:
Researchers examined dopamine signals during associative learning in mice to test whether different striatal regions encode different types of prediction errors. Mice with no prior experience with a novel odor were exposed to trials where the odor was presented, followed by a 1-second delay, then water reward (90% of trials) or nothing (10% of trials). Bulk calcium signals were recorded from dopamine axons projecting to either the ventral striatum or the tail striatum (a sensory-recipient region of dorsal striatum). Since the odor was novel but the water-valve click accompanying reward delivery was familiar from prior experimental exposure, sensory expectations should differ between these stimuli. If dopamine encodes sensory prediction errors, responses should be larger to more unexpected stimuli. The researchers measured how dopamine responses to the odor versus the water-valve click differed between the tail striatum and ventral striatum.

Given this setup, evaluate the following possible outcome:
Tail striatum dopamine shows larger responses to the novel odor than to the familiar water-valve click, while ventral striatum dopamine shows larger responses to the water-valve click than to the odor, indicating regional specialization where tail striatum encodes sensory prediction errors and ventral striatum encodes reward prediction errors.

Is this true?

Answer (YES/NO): YES